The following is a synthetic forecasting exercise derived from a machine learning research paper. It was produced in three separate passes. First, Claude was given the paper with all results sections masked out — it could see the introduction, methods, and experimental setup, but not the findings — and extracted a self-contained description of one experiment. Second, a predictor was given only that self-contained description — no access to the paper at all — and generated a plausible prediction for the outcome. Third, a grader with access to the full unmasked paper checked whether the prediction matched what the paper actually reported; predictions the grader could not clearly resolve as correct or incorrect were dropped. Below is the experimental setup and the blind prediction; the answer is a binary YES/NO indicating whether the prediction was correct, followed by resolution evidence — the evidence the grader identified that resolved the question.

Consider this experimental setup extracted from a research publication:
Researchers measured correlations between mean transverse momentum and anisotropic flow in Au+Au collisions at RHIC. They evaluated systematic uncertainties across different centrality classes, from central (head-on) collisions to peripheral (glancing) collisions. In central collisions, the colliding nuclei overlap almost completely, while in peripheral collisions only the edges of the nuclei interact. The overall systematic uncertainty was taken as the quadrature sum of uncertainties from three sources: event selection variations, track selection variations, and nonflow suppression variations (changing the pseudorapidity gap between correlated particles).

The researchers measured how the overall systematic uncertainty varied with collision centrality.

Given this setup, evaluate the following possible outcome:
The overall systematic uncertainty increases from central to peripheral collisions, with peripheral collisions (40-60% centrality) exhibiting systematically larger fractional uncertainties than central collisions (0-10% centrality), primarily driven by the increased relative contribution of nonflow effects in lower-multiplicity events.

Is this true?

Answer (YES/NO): YES